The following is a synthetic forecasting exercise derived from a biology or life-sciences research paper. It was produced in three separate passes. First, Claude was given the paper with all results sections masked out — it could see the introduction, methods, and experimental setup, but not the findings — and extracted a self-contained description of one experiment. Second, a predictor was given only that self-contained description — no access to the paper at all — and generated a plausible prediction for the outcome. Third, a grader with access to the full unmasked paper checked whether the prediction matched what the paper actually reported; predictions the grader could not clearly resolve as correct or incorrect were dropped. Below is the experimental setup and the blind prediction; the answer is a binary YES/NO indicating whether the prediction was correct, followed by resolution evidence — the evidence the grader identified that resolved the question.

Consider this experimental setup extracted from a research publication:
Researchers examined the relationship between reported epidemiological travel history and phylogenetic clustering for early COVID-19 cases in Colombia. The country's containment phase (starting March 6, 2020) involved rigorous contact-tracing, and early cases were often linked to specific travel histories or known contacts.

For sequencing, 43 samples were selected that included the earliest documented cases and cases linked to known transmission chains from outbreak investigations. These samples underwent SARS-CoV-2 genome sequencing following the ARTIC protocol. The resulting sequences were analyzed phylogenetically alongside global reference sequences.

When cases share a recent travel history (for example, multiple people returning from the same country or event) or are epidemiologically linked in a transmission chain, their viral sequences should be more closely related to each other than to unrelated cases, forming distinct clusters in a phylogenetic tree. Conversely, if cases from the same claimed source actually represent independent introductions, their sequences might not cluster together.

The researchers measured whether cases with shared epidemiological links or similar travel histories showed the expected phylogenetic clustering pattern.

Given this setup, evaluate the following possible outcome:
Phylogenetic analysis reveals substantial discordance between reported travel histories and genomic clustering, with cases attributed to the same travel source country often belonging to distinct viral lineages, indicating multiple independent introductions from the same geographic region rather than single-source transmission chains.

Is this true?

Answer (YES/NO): NO